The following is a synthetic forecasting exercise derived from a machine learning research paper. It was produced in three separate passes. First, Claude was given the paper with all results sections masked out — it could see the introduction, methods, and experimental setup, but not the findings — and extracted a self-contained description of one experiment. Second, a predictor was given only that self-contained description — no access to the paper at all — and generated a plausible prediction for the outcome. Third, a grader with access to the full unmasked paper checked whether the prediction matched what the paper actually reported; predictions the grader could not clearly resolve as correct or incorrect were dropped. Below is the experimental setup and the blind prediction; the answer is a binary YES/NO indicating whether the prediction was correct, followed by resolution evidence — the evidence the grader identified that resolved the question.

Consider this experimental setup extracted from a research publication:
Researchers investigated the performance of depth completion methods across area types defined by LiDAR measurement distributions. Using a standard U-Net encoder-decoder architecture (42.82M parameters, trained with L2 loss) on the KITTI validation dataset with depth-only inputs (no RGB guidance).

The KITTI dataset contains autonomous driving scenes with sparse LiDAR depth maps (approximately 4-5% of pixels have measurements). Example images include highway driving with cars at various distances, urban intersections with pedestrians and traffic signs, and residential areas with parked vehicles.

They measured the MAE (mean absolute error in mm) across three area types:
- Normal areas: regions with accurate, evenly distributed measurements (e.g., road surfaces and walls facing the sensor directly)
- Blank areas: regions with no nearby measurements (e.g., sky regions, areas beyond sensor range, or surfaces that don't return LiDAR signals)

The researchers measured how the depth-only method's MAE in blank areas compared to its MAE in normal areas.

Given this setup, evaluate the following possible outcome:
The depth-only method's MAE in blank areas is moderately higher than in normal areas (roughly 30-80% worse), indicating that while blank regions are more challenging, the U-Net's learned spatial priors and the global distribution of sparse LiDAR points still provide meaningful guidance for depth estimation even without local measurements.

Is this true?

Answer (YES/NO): YES